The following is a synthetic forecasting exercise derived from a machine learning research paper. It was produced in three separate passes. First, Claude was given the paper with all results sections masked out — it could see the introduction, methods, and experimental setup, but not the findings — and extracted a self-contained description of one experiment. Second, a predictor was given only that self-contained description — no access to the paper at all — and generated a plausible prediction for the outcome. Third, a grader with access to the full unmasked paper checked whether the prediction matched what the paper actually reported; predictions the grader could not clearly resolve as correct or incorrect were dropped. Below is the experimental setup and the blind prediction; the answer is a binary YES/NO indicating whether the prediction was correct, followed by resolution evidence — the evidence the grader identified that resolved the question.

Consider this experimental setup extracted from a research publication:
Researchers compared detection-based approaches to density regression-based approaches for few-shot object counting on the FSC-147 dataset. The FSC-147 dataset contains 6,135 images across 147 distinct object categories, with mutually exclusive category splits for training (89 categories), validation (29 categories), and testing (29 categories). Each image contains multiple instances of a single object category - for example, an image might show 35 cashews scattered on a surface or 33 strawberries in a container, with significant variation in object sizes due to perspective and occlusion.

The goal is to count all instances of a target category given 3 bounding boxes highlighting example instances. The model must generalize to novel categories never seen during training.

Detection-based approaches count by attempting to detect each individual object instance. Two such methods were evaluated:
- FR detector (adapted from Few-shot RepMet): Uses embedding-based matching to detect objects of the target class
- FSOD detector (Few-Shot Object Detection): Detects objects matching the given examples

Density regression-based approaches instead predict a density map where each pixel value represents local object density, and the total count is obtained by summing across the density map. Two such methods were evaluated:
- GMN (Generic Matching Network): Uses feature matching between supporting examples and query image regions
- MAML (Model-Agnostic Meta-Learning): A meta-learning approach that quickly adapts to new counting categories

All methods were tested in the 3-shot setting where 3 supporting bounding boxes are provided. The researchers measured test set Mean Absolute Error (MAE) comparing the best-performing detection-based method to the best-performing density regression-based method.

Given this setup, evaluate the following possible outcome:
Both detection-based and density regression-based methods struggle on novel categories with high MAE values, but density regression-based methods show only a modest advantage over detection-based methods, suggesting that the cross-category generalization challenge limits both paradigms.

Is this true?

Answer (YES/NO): NO